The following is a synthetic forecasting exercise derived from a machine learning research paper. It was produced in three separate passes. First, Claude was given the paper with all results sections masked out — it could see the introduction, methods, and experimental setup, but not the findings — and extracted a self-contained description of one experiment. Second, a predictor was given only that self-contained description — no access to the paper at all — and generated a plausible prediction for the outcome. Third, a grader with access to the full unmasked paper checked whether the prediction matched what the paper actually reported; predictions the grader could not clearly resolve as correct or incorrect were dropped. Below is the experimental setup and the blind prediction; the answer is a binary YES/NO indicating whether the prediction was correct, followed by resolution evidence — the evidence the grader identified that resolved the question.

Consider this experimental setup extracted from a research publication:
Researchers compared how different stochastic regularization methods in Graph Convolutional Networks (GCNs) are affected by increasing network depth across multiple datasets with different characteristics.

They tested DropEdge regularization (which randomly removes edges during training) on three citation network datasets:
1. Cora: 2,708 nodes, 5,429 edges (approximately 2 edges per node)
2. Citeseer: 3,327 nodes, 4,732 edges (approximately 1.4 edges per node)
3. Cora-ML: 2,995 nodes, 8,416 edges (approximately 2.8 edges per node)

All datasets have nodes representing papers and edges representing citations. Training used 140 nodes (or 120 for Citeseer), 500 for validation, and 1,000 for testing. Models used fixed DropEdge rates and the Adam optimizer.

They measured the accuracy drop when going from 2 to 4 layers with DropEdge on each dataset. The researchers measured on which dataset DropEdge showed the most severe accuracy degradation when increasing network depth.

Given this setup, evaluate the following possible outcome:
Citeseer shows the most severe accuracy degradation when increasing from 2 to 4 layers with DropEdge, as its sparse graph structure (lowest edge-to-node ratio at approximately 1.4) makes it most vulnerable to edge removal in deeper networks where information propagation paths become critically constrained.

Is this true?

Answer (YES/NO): NO